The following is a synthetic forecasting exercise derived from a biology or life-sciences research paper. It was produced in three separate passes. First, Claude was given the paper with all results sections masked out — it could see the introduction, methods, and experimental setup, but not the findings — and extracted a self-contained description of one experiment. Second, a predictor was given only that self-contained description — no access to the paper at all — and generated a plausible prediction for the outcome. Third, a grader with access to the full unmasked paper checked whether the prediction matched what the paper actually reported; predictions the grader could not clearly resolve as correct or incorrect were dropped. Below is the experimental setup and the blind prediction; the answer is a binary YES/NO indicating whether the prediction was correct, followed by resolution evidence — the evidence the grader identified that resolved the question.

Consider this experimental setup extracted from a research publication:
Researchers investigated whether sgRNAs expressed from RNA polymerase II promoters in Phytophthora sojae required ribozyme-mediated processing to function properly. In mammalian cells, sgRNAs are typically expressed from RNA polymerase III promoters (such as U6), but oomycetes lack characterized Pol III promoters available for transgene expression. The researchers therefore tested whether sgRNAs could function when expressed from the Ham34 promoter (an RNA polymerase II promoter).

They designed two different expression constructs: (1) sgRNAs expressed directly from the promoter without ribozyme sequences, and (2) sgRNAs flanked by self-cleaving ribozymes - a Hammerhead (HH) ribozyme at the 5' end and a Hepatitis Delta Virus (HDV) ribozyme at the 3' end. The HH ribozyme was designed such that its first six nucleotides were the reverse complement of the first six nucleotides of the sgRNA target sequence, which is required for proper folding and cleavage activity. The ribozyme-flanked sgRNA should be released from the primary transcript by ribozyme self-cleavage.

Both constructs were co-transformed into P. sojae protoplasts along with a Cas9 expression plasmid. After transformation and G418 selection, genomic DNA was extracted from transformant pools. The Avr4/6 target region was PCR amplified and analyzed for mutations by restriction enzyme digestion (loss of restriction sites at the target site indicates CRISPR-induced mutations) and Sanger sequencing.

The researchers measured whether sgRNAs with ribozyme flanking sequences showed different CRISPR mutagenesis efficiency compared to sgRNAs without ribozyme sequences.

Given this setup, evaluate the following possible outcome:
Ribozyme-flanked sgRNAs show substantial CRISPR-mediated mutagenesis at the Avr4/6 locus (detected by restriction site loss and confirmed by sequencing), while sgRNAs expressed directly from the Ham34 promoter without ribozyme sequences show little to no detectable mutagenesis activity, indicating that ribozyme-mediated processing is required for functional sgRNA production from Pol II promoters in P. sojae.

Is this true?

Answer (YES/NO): YES